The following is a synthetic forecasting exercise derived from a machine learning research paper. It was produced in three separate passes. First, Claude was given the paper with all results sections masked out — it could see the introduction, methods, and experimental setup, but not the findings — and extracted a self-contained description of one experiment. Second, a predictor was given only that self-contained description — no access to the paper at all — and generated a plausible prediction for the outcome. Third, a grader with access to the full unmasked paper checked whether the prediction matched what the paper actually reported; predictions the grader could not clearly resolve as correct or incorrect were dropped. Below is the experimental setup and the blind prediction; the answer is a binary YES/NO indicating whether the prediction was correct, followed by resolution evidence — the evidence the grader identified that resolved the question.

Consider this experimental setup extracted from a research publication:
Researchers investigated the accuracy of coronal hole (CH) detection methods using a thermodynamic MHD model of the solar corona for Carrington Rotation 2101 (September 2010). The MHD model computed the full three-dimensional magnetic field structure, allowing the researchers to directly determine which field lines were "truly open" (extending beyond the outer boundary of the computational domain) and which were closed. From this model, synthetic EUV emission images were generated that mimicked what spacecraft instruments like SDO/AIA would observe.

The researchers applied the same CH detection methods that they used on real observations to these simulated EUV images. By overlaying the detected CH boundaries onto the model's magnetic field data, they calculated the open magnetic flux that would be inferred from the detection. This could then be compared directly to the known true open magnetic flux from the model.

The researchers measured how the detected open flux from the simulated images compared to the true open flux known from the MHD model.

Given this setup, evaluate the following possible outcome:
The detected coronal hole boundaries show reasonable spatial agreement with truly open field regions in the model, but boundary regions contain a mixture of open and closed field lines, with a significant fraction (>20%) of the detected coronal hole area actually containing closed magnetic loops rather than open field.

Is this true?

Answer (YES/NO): YES